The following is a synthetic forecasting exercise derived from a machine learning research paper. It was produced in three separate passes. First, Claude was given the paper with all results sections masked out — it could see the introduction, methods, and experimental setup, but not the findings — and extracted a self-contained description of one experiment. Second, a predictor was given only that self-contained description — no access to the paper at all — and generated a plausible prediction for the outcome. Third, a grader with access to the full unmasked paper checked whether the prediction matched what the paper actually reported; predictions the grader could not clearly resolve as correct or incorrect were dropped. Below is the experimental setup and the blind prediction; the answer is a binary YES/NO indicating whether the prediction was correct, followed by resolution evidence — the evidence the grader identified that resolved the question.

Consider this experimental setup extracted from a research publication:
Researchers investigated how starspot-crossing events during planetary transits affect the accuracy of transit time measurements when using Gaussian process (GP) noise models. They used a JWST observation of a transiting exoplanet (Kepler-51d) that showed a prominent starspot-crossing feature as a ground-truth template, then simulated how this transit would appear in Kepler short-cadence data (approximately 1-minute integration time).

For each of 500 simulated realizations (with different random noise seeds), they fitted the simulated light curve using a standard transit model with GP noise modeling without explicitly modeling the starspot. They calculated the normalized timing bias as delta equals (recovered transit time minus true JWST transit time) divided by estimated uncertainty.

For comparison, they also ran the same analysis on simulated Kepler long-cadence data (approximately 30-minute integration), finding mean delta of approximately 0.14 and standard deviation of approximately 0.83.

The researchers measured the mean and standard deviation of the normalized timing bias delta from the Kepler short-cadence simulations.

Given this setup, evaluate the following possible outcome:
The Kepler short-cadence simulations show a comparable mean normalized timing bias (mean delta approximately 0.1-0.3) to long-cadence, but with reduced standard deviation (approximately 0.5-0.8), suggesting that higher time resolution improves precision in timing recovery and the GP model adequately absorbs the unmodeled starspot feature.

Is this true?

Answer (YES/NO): NO